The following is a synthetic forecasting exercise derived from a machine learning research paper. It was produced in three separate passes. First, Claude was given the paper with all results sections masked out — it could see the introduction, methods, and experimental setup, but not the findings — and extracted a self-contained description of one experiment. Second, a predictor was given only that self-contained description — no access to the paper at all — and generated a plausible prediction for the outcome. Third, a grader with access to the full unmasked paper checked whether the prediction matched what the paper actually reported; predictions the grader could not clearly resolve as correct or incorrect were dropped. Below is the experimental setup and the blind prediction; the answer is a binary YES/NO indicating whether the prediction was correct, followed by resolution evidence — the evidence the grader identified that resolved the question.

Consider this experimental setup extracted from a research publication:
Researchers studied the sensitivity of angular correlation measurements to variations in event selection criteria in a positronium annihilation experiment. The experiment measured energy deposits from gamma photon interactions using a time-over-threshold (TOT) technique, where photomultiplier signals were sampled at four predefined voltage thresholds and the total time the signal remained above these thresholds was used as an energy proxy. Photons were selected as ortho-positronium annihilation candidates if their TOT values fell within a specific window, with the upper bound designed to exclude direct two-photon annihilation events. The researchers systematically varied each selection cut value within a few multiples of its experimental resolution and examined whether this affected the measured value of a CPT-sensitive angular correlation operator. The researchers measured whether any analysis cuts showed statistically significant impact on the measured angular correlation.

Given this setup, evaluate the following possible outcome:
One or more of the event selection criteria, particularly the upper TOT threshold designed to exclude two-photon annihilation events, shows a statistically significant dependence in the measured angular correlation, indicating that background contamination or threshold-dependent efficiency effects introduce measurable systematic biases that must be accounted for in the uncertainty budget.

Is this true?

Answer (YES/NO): YES